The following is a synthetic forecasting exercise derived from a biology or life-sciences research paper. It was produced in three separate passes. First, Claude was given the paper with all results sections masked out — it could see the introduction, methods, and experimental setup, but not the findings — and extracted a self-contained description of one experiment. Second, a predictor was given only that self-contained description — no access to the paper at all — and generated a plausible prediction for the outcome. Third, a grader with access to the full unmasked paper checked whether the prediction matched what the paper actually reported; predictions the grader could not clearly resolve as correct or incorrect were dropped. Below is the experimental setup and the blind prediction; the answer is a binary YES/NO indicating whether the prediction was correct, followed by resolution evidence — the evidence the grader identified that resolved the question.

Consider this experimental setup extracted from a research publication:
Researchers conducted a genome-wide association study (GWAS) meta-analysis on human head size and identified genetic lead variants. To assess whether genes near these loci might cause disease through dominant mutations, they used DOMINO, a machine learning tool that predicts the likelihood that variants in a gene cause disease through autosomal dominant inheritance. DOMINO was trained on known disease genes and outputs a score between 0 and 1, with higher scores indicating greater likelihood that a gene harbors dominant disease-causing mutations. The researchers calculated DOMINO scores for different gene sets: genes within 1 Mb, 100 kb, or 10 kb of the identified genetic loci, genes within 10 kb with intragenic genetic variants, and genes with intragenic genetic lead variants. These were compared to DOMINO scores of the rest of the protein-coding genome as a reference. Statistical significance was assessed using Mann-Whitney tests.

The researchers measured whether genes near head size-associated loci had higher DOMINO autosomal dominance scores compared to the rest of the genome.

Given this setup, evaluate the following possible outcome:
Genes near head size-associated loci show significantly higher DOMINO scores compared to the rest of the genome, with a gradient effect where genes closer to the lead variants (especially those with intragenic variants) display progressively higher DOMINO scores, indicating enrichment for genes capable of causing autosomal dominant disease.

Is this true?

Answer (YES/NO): YES